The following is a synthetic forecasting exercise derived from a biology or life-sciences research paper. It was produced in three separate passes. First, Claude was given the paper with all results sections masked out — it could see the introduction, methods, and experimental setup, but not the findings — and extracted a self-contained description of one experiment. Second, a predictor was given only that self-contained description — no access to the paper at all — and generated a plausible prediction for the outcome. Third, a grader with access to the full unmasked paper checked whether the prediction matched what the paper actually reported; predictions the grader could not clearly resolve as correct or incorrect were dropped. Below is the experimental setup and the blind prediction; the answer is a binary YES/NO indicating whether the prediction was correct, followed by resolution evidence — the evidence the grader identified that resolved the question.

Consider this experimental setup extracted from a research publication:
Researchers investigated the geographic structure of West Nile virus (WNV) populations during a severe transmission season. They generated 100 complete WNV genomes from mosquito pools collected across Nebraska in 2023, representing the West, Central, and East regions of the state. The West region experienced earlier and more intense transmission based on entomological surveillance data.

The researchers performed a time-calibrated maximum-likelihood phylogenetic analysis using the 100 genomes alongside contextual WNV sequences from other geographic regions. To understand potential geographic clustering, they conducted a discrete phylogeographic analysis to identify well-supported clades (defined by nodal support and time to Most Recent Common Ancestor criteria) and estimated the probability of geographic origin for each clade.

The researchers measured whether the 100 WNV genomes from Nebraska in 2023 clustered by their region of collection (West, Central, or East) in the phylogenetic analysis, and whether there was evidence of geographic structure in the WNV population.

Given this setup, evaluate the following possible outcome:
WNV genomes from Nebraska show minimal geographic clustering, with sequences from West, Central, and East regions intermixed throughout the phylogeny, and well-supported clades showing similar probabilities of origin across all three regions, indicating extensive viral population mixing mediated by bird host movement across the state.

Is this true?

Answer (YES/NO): NO